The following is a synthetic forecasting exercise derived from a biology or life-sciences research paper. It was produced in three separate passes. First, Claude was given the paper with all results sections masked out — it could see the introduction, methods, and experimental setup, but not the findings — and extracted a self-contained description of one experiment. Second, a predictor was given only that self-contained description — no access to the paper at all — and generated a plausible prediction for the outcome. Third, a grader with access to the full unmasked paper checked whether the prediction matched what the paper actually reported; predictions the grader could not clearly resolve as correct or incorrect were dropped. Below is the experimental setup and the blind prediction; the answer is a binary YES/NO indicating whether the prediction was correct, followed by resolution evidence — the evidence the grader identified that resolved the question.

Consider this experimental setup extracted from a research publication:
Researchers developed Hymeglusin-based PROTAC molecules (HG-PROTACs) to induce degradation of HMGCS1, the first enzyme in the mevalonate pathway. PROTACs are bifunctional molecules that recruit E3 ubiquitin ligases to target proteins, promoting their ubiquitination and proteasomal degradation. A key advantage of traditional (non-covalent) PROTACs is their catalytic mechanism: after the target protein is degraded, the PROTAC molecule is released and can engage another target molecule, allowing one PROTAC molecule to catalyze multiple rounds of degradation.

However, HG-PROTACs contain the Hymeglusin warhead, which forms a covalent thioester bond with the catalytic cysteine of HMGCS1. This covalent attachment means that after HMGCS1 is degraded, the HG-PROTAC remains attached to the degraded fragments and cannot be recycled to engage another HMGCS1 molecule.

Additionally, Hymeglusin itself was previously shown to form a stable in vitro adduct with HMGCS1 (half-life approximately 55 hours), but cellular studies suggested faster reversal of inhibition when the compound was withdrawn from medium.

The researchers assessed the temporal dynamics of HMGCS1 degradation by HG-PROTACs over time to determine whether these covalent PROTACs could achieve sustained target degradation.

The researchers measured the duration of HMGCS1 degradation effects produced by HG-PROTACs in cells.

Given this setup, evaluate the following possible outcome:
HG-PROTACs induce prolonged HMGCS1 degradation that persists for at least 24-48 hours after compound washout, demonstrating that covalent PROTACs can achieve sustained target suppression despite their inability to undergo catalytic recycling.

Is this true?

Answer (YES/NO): NO